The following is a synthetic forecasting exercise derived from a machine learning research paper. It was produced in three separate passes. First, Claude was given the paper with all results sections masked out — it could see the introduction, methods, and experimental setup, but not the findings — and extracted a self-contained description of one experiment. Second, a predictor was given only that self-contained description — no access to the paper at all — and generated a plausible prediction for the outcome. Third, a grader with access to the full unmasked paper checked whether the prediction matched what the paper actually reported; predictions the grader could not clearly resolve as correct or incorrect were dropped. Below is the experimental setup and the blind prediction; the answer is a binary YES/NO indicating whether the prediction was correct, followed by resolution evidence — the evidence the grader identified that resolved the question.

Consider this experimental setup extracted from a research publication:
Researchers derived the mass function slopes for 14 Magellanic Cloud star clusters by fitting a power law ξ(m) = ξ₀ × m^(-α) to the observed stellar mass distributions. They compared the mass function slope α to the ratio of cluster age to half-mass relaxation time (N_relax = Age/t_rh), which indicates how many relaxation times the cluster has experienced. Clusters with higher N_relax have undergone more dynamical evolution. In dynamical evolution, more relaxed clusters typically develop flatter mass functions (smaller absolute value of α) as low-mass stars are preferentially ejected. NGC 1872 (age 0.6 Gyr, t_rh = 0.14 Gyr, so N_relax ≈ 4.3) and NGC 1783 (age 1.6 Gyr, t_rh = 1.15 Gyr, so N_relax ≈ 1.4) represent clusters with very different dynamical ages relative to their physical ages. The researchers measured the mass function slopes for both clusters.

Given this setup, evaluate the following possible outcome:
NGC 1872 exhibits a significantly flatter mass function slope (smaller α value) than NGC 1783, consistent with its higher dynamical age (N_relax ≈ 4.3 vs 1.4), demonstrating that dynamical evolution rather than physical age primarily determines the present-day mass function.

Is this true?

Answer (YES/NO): NO